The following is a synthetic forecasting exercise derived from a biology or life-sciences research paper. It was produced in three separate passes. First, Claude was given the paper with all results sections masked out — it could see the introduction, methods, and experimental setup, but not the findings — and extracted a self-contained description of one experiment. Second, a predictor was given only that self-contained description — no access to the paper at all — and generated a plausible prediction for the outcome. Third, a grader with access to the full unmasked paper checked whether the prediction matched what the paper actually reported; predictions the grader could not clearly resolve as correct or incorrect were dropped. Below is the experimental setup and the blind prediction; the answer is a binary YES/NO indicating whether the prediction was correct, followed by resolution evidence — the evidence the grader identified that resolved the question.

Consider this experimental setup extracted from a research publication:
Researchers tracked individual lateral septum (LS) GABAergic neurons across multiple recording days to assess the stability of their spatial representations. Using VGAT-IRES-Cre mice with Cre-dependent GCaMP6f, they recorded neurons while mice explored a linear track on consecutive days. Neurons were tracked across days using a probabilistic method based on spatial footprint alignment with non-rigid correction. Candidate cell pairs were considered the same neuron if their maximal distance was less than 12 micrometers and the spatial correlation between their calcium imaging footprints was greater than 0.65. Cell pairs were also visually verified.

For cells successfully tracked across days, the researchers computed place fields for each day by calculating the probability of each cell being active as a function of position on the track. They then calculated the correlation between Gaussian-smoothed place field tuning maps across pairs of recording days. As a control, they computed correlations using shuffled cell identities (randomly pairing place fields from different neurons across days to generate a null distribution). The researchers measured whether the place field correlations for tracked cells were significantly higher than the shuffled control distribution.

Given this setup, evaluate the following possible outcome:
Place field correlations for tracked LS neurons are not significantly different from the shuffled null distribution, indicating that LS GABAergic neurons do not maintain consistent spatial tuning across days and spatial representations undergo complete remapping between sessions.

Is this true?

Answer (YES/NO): NO